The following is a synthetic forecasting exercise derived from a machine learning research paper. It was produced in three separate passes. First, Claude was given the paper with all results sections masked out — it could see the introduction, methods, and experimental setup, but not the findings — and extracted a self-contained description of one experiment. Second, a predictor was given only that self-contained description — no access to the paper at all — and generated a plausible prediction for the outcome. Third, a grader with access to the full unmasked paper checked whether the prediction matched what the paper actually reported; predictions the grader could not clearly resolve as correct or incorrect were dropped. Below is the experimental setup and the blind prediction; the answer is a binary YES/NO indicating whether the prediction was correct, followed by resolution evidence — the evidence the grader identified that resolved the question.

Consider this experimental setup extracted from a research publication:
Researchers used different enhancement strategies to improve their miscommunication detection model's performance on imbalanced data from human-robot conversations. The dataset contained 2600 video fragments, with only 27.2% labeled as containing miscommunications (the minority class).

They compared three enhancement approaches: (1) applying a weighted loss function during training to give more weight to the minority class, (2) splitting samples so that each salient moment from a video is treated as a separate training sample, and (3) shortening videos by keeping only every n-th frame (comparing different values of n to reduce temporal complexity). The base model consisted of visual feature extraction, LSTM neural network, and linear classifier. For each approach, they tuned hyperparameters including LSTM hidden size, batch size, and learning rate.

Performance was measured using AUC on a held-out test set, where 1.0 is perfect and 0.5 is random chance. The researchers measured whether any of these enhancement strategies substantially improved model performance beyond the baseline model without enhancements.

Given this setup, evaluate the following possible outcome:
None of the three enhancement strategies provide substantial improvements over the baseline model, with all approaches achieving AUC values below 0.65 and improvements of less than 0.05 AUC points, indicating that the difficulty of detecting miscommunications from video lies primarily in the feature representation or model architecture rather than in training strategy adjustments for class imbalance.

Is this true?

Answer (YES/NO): NO